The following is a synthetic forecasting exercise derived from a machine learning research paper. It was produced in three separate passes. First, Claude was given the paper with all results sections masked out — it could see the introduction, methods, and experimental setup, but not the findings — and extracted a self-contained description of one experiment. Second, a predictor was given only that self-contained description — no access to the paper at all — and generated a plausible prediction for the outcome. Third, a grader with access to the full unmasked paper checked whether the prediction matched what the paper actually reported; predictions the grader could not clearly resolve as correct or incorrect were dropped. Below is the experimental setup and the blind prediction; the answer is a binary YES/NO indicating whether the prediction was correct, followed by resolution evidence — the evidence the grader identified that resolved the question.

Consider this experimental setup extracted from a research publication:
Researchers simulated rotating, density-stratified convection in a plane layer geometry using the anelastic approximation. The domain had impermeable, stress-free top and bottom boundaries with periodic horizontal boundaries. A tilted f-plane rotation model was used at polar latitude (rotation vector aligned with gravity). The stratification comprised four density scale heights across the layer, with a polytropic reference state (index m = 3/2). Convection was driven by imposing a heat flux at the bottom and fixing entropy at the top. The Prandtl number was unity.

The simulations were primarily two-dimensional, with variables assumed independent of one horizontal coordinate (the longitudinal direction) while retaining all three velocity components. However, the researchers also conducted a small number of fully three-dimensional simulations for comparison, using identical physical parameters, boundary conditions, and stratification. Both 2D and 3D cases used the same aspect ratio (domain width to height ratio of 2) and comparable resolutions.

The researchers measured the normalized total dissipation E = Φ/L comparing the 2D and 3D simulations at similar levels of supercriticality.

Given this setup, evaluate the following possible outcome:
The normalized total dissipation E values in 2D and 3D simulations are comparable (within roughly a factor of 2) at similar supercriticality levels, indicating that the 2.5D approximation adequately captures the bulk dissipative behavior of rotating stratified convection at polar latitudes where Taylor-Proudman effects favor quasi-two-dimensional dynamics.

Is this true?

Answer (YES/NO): YES